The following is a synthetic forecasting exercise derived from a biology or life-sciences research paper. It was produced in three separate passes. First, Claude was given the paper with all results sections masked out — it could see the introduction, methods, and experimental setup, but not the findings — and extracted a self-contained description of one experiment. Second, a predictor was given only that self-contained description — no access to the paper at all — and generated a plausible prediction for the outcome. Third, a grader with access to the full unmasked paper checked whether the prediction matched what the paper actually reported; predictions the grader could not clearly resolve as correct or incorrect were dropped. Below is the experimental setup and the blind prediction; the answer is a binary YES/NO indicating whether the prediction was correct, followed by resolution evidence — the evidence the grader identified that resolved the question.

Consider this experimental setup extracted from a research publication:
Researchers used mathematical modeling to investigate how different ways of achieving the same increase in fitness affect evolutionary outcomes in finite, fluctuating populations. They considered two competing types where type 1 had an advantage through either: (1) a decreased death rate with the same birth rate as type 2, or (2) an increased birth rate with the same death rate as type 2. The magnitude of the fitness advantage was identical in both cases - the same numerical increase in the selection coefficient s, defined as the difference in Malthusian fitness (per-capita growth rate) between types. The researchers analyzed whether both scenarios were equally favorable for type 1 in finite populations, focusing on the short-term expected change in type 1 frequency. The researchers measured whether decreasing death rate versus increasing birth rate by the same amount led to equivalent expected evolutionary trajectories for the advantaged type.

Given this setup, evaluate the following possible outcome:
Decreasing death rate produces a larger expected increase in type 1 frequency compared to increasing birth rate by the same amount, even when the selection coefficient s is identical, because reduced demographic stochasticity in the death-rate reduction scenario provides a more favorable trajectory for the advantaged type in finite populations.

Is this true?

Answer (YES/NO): YES